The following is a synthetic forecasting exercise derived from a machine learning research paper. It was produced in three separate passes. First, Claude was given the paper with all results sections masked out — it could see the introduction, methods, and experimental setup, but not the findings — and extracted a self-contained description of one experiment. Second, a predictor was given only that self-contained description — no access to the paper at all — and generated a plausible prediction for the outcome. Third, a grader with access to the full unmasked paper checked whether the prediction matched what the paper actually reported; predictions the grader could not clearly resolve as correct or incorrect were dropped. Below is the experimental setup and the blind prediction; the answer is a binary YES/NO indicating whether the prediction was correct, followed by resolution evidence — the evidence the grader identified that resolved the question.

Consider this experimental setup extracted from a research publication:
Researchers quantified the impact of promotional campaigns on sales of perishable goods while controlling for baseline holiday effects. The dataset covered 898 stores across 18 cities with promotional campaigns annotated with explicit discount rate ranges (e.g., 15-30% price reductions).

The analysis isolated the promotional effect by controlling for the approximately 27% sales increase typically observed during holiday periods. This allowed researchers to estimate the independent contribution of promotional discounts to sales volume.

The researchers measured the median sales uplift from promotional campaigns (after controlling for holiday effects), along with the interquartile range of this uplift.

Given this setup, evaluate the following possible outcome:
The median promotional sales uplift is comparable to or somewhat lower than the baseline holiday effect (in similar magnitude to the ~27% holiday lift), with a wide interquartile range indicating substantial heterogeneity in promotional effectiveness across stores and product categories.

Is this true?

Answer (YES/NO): NO